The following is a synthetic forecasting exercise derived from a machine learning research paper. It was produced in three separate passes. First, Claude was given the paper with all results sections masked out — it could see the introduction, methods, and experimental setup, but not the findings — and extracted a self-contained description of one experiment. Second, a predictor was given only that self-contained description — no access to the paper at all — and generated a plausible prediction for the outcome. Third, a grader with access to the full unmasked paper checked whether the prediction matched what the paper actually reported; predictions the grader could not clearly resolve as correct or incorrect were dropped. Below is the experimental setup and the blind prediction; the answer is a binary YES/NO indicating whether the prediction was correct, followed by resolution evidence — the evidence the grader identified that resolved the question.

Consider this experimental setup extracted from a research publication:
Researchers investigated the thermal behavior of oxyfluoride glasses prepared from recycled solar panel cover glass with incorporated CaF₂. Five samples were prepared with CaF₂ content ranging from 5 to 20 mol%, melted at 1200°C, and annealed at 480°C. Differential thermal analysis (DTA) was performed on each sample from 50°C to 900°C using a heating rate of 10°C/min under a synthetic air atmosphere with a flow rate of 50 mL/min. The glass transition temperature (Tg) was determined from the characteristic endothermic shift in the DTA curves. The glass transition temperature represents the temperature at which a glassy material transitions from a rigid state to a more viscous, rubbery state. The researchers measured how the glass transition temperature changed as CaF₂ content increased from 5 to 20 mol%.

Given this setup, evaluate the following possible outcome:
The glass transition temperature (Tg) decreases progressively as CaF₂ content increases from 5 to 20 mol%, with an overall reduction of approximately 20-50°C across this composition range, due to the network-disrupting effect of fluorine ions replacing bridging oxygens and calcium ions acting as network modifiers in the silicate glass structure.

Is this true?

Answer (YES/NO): NO